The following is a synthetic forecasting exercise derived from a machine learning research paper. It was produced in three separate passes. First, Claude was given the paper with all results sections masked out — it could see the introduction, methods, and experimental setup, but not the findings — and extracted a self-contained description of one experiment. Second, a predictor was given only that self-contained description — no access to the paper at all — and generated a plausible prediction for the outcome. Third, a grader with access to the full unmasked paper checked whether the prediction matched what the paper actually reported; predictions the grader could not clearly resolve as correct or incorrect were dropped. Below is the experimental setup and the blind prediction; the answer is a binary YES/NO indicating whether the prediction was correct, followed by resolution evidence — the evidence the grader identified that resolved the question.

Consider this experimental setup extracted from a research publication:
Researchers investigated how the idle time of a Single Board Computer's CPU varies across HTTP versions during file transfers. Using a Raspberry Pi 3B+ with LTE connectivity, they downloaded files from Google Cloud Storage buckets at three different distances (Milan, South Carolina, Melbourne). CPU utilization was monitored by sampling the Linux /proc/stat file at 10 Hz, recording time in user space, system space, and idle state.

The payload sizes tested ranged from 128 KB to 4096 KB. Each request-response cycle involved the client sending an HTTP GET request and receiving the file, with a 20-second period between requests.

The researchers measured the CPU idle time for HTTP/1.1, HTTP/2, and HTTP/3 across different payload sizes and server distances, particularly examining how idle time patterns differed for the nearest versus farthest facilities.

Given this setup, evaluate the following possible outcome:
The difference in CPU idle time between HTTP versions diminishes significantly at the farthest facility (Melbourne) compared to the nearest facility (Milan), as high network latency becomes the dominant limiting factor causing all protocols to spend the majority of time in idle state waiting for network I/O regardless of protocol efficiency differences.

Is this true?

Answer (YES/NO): YES